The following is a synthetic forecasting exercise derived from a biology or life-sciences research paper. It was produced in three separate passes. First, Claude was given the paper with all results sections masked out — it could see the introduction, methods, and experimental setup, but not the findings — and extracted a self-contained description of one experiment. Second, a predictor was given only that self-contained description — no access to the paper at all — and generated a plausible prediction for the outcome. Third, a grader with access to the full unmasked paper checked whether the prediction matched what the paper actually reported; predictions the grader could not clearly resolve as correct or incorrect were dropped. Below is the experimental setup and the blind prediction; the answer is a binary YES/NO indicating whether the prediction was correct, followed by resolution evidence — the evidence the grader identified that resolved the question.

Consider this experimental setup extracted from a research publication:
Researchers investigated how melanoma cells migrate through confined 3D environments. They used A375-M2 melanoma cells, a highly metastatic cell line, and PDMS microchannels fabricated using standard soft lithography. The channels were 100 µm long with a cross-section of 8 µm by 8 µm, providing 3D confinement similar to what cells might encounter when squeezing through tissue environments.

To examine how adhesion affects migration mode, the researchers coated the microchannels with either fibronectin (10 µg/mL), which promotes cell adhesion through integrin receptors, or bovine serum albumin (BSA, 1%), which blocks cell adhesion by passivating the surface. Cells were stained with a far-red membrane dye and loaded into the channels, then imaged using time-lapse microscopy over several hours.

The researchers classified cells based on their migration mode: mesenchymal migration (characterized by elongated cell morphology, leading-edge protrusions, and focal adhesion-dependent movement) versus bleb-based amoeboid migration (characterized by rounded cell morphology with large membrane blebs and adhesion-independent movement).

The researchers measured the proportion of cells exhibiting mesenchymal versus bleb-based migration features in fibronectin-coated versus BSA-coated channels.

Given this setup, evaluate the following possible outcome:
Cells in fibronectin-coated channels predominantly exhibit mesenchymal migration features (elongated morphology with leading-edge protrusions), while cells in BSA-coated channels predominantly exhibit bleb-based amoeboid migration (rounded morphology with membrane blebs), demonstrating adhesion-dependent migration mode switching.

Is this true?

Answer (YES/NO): NO